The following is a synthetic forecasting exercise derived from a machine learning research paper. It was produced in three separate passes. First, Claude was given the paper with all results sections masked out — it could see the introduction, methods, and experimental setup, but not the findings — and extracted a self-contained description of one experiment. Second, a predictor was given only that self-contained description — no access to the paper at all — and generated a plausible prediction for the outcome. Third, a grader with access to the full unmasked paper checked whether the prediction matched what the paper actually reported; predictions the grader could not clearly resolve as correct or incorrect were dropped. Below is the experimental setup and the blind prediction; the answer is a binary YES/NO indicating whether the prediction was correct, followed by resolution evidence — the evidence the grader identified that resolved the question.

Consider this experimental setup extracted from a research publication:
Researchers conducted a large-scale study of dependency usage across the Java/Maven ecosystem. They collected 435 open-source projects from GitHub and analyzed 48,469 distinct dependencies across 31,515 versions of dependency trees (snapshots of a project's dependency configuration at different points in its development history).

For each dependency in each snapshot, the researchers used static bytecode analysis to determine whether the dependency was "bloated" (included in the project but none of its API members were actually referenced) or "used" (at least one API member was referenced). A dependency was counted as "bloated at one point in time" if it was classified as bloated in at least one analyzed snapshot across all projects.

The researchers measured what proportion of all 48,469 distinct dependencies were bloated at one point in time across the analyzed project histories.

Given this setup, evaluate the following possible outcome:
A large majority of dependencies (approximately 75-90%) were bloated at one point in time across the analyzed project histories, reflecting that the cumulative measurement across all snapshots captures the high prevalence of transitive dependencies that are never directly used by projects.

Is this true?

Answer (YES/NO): YES